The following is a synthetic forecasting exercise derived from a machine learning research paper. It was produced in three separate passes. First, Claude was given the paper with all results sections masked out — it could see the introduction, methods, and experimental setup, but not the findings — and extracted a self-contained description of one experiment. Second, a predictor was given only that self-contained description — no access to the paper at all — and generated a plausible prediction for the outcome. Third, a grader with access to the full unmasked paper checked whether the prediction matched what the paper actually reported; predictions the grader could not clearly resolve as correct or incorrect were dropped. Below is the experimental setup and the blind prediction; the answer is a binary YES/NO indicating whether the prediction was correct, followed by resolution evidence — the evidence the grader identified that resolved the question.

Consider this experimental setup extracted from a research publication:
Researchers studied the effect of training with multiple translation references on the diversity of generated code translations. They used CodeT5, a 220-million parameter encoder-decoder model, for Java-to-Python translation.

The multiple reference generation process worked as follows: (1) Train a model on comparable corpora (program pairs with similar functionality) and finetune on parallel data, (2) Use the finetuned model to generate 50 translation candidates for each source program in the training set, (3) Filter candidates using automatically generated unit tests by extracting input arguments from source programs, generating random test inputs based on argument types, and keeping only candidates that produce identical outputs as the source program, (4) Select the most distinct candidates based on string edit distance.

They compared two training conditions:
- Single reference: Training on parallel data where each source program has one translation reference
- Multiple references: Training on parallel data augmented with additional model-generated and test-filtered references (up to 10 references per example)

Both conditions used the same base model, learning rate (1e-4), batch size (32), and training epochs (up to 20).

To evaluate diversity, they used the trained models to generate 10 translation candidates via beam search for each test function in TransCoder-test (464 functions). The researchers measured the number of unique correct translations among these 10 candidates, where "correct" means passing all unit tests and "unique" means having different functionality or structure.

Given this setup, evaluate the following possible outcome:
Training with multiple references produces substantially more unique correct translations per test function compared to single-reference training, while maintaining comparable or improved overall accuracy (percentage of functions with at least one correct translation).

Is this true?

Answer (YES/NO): YES